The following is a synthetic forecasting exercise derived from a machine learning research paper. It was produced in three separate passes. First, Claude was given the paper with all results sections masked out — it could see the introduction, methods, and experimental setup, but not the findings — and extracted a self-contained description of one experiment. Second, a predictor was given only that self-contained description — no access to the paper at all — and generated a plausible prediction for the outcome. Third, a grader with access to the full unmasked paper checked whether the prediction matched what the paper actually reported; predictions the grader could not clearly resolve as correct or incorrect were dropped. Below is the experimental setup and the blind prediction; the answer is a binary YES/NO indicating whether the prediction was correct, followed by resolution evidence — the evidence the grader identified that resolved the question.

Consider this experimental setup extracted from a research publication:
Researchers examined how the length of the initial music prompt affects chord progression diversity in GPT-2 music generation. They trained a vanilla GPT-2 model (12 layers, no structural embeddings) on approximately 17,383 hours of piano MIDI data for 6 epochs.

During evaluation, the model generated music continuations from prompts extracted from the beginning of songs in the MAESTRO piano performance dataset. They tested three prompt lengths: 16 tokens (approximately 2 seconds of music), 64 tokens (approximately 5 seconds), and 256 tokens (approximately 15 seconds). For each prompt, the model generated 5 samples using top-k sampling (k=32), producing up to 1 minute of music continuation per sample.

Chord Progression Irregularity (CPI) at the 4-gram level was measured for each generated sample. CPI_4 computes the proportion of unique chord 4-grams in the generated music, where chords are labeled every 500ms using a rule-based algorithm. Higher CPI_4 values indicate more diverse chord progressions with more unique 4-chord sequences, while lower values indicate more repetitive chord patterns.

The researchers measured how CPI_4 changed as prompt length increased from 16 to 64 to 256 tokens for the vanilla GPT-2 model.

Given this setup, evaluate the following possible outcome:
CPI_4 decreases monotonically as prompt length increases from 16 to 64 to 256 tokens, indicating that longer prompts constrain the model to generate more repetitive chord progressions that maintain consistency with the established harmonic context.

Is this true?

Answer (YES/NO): NO